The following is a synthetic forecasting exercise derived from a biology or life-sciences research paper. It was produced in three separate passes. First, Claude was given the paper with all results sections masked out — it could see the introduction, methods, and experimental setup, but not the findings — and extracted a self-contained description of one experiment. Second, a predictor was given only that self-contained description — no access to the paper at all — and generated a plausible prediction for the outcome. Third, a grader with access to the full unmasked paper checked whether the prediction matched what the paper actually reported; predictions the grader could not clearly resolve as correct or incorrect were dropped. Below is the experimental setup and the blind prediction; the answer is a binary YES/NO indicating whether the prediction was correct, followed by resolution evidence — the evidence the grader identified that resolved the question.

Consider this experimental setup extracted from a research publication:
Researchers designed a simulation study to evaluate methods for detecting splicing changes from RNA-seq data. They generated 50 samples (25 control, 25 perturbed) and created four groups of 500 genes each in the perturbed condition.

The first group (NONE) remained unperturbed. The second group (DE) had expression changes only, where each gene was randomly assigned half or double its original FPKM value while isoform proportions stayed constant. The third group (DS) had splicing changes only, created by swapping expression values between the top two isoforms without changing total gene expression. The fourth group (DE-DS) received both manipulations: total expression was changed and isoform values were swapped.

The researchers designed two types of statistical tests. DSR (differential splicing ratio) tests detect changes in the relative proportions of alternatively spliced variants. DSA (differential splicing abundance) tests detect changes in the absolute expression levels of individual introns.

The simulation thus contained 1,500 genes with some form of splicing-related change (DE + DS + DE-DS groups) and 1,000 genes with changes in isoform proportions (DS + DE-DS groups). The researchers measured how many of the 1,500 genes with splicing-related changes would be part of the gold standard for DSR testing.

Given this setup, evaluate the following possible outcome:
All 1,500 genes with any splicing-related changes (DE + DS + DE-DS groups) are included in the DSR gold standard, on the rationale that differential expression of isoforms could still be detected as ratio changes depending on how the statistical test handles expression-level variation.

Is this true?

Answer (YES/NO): NO